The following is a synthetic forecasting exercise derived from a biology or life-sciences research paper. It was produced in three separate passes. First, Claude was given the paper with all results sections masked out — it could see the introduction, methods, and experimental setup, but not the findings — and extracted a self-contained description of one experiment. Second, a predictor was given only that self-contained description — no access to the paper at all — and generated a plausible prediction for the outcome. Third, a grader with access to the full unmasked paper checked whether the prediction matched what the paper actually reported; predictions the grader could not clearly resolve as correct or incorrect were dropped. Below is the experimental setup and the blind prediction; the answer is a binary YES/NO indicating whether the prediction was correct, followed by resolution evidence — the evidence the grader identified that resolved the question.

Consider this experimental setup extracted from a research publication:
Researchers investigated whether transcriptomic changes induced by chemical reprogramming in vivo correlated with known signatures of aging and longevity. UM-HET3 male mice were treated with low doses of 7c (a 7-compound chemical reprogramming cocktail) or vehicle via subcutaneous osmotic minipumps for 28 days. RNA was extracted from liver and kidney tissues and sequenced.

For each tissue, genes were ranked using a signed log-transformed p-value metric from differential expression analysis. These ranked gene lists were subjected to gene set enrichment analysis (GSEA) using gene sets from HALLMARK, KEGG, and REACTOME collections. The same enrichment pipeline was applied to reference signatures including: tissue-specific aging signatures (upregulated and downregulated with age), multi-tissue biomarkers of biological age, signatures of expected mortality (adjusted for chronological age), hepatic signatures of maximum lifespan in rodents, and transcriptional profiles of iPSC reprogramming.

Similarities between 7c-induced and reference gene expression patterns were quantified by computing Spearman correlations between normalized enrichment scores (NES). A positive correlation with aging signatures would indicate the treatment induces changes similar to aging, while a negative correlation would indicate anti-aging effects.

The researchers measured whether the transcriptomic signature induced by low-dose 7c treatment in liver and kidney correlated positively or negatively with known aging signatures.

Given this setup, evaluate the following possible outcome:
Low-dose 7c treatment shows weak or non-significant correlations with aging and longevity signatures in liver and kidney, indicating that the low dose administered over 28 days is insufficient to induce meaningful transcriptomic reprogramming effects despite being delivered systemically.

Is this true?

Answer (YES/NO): YES